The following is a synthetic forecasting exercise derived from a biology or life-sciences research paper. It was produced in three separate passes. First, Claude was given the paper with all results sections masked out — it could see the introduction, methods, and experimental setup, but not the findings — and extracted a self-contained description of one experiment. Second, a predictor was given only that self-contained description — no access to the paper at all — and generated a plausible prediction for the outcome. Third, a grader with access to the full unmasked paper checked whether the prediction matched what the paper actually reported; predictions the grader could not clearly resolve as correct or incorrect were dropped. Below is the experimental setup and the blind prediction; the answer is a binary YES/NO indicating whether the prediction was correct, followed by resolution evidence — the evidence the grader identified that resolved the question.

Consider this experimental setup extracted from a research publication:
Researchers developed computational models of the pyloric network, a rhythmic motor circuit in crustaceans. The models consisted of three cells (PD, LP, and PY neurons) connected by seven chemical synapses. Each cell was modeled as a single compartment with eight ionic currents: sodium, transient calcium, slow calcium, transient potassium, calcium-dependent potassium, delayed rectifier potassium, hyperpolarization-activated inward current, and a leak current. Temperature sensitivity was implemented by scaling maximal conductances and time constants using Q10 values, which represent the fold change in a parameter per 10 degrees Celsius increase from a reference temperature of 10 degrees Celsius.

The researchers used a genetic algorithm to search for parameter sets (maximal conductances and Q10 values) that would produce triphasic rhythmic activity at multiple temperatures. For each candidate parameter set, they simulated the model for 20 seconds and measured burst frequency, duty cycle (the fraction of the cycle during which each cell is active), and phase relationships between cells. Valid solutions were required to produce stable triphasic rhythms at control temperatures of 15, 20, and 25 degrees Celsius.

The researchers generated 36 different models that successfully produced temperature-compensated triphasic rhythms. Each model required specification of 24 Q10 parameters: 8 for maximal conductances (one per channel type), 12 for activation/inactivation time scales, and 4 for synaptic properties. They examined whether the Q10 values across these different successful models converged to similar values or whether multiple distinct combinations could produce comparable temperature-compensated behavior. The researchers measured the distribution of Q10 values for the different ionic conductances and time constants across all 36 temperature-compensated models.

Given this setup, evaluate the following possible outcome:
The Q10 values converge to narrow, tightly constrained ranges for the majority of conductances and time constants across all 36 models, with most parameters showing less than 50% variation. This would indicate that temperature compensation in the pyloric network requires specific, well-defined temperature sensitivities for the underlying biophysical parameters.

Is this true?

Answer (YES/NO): NO